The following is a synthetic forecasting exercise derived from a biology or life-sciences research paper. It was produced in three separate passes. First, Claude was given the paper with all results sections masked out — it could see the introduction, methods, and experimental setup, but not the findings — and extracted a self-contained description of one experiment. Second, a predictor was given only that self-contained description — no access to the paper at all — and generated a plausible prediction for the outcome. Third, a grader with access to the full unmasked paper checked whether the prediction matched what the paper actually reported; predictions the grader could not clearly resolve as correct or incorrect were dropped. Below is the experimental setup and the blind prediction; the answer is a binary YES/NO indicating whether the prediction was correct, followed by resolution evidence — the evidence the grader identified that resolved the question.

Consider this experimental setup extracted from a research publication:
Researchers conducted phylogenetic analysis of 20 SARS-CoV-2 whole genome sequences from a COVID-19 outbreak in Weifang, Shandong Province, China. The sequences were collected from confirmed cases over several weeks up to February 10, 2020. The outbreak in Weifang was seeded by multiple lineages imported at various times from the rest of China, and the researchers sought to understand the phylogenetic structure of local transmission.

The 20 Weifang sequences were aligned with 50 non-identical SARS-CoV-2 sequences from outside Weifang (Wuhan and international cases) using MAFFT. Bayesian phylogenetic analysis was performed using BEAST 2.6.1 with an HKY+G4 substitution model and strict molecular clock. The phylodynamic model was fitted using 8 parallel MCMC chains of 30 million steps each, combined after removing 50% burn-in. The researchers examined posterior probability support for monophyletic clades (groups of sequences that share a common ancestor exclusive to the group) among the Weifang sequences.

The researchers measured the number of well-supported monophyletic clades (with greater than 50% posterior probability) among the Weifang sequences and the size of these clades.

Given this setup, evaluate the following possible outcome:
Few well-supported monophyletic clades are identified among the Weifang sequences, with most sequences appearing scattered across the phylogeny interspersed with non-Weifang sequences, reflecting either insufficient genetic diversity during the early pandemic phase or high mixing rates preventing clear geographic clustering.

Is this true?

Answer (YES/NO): YES